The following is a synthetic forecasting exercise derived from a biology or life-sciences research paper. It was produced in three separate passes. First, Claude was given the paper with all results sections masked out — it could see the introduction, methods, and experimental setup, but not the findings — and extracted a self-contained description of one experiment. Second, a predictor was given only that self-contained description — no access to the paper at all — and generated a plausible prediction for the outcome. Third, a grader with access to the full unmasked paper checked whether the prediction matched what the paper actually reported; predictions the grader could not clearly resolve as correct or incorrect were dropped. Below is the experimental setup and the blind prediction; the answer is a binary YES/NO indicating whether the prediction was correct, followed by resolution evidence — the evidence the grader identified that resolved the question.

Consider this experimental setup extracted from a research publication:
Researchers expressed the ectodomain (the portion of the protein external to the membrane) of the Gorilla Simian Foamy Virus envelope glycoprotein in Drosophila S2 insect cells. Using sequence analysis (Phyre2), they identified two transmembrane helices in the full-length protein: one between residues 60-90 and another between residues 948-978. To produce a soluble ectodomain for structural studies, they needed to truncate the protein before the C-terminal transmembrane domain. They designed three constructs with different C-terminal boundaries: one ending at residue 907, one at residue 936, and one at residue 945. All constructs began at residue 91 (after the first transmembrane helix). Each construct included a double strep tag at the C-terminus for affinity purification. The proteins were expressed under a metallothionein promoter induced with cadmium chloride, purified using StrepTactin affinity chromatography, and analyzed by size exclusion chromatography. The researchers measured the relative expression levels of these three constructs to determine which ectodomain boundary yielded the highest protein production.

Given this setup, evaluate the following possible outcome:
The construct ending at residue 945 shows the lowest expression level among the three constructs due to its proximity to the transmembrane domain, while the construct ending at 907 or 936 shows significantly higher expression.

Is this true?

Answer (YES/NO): NO